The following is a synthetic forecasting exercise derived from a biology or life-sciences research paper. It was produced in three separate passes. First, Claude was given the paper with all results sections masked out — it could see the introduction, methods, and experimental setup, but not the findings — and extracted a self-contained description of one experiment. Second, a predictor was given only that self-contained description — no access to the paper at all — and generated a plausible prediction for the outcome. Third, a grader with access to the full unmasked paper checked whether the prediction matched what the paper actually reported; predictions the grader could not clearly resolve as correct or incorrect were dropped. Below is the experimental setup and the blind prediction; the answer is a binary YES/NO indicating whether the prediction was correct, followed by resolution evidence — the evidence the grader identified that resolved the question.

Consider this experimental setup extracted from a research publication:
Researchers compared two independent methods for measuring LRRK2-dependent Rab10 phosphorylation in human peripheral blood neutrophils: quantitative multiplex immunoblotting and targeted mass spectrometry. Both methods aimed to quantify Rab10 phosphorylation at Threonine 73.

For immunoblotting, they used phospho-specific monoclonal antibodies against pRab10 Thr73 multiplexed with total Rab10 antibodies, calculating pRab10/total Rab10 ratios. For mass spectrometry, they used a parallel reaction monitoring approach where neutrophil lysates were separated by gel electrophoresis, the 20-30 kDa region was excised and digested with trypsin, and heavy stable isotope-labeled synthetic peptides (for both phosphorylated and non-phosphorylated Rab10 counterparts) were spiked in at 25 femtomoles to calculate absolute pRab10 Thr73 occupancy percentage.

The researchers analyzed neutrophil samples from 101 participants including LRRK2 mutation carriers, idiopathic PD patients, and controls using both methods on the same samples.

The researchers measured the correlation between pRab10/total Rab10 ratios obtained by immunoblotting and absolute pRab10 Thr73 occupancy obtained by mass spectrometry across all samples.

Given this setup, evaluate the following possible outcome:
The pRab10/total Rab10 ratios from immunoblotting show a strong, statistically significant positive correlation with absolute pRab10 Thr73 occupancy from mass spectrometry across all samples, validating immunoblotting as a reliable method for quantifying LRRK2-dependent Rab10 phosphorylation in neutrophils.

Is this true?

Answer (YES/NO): YES